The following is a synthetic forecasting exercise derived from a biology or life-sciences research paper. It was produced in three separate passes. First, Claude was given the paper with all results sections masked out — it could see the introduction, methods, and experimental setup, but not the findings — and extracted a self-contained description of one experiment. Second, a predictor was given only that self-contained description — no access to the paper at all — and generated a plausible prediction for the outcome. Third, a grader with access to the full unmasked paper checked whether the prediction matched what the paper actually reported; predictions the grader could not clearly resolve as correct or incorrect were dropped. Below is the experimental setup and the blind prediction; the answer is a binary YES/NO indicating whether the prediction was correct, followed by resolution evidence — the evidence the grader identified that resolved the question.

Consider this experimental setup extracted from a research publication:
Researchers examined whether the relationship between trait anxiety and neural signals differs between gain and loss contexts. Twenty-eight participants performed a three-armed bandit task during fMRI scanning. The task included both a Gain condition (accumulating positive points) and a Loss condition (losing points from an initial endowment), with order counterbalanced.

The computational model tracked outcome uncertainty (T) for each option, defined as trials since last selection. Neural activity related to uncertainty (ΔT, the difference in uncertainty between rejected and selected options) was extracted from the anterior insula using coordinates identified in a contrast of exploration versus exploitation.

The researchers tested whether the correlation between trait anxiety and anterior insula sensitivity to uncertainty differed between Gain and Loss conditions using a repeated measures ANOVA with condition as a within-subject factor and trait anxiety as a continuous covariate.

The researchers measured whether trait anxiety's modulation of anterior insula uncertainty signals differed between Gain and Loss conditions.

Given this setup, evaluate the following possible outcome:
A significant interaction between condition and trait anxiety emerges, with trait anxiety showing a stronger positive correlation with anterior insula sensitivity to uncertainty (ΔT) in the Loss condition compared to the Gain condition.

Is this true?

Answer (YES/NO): NO